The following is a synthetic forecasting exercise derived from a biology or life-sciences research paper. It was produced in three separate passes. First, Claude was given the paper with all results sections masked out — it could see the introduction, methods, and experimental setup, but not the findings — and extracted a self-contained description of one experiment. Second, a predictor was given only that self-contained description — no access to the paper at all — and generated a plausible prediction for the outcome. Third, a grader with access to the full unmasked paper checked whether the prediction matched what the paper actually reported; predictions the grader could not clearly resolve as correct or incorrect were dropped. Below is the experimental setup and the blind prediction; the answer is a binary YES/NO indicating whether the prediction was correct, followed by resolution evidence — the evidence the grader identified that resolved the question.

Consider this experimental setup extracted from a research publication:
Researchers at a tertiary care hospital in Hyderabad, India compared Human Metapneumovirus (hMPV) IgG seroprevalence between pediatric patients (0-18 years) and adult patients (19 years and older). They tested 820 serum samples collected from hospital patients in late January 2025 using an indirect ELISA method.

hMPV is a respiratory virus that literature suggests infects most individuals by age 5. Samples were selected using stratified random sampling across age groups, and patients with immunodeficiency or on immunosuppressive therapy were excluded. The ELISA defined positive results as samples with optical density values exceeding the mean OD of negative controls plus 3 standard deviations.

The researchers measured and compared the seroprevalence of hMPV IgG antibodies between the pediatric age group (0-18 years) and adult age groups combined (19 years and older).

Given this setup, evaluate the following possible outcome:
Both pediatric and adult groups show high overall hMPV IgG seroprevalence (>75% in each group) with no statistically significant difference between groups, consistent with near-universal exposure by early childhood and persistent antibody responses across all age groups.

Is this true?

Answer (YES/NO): NO